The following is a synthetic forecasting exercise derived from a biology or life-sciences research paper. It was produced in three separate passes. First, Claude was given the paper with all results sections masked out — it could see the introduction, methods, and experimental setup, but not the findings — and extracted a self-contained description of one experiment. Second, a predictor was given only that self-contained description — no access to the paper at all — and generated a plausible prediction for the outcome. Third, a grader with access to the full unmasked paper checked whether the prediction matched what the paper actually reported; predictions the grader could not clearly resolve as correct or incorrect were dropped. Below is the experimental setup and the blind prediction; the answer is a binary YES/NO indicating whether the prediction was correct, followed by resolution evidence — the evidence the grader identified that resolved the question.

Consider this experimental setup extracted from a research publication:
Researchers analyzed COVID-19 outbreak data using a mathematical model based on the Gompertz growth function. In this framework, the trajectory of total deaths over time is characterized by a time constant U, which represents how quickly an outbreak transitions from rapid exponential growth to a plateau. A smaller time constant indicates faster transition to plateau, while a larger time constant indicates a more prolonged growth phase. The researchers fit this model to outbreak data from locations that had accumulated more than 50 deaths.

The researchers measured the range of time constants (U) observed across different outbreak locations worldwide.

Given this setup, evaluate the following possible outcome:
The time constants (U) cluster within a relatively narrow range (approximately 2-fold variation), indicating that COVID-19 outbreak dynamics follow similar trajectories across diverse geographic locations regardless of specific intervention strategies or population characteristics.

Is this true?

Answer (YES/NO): NO